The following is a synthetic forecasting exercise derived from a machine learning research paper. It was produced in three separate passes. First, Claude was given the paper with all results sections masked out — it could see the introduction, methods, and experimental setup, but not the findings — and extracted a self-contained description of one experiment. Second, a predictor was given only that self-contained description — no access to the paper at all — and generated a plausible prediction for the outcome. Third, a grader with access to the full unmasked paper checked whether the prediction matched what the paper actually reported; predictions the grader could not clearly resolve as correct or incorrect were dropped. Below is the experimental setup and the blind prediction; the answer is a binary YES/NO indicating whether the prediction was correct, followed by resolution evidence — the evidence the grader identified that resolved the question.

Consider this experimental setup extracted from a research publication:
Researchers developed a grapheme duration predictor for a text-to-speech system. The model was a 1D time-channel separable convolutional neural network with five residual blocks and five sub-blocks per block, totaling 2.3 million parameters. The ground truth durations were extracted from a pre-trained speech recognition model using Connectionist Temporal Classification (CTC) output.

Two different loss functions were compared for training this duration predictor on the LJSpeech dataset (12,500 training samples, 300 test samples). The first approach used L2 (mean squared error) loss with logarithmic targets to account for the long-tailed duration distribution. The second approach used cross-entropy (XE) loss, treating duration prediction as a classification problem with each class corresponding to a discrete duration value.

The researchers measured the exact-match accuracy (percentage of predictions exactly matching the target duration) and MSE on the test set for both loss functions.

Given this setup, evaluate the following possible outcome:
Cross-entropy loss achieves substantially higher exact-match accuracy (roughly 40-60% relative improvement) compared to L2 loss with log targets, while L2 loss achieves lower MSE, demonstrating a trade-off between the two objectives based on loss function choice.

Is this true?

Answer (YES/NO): NO